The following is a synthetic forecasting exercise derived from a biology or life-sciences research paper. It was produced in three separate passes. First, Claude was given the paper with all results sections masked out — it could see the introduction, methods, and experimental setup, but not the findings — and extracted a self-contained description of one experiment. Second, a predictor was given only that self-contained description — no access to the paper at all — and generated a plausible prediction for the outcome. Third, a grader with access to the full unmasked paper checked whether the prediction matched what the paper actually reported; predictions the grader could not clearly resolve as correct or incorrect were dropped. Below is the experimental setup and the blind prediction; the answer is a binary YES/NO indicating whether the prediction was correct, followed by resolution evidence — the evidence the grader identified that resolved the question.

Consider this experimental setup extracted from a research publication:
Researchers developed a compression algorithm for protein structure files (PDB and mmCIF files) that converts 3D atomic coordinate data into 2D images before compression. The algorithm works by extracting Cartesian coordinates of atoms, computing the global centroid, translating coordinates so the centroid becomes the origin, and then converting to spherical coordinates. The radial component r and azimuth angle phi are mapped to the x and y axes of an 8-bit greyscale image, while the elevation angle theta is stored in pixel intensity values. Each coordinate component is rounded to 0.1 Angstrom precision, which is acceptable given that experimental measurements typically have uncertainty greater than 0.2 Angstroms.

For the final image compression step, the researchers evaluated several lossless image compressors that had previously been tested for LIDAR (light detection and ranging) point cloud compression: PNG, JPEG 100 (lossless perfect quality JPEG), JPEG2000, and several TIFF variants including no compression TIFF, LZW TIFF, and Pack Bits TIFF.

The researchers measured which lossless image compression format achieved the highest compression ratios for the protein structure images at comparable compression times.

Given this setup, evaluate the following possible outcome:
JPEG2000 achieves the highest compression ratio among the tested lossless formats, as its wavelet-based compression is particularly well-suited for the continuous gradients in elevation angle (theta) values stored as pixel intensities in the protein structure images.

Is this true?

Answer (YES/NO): NO